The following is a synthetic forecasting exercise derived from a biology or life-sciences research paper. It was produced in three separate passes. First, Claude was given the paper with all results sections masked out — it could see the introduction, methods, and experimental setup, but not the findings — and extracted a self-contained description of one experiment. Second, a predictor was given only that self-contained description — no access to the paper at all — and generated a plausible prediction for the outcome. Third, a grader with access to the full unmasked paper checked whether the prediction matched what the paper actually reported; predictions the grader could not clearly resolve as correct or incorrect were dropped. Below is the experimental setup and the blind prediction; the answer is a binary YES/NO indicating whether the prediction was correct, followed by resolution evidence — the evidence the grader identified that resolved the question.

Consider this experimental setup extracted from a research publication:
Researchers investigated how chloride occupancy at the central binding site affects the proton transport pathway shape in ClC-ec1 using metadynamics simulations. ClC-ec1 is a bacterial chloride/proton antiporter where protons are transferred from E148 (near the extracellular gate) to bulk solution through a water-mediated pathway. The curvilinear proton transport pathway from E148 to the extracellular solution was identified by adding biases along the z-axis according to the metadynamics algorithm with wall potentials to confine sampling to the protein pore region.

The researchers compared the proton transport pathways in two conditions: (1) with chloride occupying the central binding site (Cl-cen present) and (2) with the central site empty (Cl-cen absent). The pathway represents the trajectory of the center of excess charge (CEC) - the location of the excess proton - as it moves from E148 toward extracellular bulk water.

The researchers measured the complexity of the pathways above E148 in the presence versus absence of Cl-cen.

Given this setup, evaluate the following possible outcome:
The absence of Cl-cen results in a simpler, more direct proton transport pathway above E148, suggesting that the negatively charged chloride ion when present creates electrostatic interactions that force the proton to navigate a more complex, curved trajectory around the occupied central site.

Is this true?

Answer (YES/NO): NO